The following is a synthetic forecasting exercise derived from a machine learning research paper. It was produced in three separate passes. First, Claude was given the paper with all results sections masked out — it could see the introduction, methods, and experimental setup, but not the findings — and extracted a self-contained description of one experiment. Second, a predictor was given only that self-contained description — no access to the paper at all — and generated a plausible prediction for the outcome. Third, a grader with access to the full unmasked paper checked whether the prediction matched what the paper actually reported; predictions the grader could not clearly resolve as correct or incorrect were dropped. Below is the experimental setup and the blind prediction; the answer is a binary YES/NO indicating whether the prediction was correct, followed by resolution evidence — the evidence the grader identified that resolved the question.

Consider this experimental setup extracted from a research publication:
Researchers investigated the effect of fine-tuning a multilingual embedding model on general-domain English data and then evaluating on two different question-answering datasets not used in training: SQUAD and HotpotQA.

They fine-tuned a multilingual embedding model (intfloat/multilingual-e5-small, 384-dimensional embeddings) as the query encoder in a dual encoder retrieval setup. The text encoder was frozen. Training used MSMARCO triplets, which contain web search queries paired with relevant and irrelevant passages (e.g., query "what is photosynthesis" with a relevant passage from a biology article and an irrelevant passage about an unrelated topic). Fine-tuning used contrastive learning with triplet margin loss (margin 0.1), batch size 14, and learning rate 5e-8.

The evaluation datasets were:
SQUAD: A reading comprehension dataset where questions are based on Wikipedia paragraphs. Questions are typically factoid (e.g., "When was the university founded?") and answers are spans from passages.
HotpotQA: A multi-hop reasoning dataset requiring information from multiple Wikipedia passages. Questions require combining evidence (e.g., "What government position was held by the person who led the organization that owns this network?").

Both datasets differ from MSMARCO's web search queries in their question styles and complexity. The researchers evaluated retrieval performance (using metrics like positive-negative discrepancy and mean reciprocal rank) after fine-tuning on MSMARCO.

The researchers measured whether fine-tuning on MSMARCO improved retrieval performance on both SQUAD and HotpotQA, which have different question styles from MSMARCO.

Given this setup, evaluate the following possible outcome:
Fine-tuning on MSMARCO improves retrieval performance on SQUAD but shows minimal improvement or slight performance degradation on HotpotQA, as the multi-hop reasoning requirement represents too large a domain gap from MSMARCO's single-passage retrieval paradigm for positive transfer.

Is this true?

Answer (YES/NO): NO